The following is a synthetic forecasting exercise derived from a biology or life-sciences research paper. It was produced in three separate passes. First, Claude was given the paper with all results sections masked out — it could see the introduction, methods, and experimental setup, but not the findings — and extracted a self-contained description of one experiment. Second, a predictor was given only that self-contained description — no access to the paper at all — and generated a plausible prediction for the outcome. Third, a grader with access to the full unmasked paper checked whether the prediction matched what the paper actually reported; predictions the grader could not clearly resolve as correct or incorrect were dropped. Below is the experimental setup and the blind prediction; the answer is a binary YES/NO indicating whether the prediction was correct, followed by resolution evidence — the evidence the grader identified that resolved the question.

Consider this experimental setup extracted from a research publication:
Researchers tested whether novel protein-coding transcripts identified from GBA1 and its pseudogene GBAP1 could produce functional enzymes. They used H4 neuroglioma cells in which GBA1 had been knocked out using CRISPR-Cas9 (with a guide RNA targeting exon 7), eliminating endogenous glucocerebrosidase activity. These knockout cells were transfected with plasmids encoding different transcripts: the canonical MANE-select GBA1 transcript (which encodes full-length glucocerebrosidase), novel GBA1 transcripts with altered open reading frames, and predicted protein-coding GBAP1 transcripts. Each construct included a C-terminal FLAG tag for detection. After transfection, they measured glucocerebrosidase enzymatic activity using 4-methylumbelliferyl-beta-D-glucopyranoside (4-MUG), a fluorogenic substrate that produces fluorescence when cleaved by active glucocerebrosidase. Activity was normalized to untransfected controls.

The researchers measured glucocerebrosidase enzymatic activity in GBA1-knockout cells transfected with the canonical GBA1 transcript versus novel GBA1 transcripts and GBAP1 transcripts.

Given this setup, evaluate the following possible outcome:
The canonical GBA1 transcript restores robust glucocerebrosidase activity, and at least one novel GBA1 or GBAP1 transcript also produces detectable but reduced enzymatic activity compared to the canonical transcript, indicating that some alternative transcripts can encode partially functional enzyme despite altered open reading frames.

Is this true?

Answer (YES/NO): NO